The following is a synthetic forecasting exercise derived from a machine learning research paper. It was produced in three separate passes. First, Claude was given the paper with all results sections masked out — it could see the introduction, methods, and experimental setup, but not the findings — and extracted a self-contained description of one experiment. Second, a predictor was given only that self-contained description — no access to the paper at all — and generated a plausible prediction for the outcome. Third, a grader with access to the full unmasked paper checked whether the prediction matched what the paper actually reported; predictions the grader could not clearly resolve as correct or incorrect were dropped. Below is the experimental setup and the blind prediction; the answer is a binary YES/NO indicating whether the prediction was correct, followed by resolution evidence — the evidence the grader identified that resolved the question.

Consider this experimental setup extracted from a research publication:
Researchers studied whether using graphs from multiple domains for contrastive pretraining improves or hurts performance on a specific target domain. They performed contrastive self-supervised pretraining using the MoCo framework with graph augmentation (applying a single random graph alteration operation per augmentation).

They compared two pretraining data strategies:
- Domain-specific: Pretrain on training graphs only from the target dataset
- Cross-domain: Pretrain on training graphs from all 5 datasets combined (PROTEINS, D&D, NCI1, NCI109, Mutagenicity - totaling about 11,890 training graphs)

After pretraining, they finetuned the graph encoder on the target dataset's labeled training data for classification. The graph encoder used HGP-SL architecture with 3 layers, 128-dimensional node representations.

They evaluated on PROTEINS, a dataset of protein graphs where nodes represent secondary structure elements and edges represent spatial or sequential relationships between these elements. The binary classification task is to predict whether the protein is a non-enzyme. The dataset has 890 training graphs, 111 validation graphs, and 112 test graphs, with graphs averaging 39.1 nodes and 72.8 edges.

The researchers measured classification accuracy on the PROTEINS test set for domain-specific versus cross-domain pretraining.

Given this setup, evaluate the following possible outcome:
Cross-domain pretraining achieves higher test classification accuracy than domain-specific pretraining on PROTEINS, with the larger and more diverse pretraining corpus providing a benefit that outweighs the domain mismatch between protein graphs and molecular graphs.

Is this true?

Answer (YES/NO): NO